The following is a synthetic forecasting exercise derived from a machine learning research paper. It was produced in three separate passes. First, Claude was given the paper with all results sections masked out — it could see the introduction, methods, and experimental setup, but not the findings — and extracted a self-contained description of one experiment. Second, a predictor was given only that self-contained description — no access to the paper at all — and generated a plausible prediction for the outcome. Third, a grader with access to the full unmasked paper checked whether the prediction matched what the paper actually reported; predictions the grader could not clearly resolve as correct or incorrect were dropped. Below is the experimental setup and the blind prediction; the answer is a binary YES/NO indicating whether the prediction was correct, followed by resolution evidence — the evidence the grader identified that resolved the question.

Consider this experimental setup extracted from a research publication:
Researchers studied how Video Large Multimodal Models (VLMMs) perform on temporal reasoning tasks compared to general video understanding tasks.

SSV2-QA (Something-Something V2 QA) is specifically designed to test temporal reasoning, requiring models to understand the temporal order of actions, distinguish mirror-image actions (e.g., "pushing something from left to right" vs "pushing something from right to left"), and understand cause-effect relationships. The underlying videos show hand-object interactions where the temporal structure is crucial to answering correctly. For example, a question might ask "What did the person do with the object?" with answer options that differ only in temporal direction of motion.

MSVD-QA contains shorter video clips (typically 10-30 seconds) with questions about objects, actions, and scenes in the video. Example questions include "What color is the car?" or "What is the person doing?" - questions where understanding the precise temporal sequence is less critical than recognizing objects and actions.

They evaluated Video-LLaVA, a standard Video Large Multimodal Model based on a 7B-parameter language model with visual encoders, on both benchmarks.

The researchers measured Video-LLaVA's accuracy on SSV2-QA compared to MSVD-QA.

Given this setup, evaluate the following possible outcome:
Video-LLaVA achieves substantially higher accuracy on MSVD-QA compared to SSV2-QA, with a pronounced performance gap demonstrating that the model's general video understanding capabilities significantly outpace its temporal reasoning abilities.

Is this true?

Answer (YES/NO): YES